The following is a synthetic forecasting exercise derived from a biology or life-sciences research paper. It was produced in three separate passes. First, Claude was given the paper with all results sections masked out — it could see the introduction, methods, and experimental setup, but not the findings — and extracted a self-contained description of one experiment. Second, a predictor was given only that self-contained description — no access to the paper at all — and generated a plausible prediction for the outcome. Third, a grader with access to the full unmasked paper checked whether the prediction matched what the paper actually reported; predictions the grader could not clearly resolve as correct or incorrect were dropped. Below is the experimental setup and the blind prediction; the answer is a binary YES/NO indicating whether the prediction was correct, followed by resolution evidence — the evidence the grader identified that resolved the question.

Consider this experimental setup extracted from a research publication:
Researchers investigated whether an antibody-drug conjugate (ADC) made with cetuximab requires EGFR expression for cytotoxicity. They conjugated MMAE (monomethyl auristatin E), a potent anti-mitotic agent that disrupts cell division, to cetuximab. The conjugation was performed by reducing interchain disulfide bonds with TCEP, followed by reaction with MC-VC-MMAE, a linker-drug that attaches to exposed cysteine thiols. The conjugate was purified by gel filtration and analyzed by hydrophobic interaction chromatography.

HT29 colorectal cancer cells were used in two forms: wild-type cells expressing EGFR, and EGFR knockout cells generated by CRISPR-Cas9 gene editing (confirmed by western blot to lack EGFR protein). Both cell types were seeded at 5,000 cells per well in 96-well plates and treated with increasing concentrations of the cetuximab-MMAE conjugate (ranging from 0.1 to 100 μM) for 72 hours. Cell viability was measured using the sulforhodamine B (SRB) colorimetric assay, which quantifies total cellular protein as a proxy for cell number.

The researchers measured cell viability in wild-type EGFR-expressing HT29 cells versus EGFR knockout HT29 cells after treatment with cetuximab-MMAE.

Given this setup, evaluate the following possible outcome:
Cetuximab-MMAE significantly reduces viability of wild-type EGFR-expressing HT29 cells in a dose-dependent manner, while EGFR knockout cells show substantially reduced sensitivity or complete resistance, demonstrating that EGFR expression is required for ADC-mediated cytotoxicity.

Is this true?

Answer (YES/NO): YES